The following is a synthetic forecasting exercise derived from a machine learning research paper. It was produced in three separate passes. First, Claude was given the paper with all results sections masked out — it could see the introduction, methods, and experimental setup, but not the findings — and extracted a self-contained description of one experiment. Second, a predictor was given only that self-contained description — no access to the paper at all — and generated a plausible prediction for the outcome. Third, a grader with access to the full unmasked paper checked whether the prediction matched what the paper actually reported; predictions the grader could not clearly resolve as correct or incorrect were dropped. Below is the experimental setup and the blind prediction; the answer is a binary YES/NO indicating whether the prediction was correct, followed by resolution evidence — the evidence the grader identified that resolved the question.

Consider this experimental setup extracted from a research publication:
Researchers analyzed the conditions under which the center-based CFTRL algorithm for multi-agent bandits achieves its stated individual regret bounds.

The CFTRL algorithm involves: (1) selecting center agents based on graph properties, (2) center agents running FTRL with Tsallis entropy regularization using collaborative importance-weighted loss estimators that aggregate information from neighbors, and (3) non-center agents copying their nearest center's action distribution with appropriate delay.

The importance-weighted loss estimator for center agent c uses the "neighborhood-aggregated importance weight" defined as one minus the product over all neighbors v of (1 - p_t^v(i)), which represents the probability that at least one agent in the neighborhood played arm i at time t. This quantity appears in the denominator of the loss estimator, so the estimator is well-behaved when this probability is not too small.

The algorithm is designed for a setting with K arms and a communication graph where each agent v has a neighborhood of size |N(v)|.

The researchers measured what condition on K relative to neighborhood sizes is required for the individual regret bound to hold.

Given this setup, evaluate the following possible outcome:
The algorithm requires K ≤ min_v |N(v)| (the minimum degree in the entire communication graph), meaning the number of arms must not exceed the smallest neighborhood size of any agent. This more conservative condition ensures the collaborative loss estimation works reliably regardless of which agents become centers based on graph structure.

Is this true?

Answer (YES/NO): NO